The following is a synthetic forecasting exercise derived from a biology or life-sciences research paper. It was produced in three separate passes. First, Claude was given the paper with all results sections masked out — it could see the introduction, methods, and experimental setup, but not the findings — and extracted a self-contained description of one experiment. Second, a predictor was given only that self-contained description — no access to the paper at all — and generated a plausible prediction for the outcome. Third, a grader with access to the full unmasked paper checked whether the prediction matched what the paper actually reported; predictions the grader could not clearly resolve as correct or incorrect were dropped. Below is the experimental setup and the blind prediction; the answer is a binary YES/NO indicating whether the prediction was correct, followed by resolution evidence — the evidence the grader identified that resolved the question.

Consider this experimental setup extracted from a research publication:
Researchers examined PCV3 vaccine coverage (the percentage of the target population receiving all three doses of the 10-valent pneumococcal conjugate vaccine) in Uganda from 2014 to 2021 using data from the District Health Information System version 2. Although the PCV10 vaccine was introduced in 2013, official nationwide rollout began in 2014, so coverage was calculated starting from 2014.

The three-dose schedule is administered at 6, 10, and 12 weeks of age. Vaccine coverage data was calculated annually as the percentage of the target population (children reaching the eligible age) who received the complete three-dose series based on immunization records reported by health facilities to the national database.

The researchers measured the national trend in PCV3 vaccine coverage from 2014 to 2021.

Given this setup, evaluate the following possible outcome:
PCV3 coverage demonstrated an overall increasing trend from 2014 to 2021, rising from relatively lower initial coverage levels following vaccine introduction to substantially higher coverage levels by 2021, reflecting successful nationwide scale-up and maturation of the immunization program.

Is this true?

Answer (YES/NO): YES